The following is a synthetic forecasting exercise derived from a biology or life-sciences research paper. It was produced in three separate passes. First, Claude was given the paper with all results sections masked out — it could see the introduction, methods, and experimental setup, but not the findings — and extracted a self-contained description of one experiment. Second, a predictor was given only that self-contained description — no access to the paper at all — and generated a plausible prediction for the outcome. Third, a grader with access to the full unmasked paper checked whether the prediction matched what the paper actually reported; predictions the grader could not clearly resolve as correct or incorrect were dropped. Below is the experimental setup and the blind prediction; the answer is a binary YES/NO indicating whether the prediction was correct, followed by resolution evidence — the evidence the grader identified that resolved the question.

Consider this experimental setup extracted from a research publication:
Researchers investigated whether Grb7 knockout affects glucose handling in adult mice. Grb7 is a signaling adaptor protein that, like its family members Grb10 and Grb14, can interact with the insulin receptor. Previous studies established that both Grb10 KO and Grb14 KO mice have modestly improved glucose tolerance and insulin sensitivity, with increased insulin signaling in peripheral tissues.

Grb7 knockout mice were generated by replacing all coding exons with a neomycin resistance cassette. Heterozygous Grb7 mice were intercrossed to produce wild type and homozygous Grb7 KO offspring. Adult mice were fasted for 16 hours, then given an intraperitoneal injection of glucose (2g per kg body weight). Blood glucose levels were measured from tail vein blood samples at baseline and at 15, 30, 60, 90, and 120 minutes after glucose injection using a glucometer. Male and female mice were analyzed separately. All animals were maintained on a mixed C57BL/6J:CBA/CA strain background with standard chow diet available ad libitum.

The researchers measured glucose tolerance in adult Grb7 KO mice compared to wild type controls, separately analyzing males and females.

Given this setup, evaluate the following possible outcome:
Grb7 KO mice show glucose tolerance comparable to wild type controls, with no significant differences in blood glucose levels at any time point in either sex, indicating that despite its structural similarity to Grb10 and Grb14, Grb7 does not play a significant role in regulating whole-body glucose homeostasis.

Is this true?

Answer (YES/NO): NO